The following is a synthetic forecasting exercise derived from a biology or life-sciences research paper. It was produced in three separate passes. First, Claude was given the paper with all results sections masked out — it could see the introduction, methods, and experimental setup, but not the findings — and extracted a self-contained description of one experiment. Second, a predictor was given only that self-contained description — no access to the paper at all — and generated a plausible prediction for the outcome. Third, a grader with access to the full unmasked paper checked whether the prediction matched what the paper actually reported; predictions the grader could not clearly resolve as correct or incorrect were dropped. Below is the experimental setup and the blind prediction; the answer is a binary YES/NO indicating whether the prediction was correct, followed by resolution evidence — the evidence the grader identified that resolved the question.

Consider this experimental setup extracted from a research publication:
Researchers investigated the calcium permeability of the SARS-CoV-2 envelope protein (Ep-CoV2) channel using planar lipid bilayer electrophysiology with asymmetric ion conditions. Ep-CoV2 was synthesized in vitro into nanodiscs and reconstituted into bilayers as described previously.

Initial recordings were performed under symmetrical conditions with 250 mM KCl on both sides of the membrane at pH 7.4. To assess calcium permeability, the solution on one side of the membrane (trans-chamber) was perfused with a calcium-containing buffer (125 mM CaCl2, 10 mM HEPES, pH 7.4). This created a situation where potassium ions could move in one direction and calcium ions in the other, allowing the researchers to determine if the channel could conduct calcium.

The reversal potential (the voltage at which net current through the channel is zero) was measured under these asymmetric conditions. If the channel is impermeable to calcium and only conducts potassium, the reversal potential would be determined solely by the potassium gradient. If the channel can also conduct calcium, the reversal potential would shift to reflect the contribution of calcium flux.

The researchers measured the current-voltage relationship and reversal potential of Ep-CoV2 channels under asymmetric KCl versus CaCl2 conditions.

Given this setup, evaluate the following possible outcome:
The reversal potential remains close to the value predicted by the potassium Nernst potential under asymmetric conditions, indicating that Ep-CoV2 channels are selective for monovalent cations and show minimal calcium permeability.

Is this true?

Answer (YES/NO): NO